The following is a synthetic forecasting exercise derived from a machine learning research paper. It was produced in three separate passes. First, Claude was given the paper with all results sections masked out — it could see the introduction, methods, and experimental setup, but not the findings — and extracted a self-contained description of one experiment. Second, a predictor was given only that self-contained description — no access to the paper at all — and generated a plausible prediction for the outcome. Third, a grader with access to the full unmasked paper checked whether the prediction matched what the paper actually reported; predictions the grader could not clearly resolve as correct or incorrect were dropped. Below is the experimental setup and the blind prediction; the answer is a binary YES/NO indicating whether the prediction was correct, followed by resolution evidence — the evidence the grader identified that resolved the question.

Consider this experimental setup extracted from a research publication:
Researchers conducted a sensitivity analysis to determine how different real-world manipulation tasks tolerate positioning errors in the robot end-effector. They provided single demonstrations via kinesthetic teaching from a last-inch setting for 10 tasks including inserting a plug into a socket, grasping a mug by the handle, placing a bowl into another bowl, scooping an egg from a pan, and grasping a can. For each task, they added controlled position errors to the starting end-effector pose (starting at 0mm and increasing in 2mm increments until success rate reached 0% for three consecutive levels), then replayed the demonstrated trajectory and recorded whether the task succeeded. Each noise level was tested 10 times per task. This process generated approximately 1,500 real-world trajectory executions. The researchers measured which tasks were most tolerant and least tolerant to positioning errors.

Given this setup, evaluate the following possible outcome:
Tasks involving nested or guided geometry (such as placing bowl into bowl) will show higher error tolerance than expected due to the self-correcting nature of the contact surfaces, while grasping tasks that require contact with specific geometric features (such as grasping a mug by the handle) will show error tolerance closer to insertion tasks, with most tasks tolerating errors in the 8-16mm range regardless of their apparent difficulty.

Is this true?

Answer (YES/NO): NO